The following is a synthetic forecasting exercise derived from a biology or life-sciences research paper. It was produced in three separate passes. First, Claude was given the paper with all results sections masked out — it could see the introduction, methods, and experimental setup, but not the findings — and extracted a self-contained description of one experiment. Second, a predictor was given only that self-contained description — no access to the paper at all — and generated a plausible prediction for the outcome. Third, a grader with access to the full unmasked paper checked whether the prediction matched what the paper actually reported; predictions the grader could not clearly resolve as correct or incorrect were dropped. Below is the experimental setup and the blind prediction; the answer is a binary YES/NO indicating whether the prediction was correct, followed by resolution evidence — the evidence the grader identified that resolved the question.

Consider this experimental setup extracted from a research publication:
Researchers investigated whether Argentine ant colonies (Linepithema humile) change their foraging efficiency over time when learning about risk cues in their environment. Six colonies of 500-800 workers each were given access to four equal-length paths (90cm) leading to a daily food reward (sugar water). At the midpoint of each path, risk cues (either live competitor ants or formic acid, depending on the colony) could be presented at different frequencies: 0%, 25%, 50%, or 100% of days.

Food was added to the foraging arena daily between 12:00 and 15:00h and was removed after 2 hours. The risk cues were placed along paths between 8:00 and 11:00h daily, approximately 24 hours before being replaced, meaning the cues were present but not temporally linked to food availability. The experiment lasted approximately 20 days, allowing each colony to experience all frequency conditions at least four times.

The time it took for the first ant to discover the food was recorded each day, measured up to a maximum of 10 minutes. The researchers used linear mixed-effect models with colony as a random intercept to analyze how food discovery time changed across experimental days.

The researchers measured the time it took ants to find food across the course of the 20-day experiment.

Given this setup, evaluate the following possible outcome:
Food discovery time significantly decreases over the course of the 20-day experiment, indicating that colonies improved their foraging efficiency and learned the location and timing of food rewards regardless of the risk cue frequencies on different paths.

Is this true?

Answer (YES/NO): NO